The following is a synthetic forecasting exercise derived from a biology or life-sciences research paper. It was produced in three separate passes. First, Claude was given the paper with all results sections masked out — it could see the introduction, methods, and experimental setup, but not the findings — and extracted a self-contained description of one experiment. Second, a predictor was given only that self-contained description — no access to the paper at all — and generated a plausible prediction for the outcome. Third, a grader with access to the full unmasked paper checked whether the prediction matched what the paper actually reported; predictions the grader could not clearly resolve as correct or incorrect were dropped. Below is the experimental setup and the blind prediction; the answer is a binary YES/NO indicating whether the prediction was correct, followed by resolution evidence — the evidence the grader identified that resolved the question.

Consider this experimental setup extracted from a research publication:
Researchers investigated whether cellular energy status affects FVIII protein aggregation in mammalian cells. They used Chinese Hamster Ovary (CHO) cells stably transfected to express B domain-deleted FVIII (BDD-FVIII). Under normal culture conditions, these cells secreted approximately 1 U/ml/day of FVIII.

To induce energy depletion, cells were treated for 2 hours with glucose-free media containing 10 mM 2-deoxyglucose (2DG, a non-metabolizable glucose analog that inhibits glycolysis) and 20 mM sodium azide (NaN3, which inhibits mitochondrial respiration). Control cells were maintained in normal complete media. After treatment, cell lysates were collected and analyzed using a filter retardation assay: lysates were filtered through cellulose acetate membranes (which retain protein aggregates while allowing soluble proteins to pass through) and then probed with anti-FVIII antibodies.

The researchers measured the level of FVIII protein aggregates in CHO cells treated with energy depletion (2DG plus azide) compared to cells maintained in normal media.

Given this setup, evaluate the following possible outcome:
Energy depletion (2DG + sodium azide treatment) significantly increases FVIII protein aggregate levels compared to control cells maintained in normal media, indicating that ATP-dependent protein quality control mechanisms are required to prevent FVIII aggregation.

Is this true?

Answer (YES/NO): YES